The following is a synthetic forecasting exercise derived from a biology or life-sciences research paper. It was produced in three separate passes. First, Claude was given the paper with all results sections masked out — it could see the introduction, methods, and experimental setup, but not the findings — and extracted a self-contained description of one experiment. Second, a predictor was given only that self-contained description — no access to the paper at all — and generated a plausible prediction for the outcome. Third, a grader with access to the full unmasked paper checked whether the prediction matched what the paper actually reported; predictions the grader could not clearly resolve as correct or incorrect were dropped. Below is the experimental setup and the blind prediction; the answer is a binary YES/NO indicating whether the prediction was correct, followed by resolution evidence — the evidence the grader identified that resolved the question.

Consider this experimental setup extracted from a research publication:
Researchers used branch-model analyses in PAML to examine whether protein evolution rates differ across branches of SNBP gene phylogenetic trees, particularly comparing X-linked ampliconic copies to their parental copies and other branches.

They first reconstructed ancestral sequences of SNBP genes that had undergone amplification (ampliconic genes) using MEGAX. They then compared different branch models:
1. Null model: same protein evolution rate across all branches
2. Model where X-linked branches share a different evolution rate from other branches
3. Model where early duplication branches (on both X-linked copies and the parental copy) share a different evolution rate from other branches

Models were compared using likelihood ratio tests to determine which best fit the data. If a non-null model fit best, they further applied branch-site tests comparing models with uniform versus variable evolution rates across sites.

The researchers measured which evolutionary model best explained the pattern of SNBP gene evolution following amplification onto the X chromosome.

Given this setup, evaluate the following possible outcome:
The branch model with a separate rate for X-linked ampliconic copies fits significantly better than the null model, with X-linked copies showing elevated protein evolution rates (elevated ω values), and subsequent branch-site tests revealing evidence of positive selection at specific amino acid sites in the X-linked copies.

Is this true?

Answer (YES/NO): NO